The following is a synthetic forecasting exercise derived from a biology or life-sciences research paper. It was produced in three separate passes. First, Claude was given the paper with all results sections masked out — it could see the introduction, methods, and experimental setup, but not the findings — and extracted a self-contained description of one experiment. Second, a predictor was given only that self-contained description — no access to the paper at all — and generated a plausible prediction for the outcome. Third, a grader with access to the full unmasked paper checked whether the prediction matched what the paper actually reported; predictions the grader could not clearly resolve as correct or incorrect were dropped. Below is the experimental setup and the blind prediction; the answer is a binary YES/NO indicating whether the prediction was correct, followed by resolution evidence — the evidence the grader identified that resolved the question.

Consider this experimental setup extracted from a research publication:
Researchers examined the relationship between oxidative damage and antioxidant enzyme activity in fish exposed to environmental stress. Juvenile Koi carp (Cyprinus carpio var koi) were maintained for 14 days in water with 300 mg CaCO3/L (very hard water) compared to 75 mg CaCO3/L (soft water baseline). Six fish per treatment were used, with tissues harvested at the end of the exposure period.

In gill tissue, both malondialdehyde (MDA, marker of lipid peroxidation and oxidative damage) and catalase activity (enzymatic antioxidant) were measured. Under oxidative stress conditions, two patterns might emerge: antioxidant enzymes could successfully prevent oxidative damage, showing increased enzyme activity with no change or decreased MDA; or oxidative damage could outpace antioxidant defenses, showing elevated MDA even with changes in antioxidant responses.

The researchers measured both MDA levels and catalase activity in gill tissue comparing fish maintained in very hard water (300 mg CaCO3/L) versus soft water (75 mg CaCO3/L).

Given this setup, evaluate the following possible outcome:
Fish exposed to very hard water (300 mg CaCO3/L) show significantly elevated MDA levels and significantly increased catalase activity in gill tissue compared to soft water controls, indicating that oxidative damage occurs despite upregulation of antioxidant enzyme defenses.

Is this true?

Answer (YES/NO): NO